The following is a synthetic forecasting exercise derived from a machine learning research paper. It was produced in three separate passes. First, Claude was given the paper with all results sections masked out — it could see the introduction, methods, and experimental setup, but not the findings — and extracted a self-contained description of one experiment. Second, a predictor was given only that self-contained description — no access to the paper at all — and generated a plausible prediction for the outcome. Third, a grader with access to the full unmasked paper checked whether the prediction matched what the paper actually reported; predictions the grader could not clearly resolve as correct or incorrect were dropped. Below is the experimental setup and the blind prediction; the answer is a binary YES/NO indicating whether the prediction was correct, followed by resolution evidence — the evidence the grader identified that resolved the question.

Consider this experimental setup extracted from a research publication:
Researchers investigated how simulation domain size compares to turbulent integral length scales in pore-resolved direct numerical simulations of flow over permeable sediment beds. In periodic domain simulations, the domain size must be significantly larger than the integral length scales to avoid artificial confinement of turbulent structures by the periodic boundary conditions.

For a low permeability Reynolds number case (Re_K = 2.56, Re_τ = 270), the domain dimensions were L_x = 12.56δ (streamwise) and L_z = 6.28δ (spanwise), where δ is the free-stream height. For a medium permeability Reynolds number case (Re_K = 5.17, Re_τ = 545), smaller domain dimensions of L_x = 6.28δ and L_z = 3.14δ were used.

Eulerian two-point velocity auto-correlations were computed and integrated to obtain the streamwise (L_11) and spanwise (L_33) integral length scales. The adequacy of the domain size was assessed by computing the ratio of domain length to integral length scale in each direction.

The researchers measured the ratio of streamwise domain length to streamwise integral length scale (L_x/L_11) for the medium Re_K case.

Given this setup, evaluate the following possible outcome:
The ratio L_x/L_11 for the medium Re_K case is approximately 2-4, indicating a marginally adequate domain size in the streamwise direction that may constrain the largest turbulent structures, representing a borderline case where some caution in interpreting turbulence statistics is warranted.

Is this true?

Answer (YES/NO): NO